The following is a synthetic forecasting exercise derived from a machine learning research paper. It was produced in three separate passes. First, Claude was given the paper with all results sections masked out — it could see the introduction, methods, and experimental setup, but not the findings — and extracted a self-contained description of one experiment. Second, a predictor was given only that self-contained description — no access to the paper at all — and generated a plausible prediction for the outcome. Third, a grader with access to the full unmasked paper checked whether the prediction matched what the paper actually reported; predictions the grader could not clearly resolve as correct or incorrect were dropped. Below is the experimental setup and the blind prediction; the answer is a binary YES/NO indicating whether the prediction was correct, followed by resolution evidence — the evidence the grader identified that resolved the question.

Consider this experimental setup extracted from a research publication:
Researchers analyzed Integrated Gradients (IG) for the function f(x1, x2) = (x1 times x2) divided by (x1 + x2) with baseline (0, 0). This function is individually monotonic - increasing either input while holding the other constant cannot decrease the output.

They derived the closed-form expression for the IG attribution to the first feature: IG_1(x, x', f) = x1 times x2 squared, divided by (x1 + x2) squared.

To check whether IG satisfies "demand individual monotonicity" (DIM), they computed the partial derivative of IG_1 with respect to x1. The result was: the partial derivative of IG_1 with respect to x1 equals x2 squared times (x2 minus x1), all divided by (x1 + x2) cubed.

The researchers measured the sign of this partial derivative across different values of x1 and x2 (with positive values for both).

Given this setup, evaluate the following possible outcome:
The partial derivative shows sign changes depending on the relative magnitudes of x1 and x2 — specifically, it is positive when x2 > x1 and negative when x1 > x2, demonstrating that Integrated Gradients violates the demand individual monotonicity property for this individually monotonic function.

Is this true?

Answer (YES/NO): YES